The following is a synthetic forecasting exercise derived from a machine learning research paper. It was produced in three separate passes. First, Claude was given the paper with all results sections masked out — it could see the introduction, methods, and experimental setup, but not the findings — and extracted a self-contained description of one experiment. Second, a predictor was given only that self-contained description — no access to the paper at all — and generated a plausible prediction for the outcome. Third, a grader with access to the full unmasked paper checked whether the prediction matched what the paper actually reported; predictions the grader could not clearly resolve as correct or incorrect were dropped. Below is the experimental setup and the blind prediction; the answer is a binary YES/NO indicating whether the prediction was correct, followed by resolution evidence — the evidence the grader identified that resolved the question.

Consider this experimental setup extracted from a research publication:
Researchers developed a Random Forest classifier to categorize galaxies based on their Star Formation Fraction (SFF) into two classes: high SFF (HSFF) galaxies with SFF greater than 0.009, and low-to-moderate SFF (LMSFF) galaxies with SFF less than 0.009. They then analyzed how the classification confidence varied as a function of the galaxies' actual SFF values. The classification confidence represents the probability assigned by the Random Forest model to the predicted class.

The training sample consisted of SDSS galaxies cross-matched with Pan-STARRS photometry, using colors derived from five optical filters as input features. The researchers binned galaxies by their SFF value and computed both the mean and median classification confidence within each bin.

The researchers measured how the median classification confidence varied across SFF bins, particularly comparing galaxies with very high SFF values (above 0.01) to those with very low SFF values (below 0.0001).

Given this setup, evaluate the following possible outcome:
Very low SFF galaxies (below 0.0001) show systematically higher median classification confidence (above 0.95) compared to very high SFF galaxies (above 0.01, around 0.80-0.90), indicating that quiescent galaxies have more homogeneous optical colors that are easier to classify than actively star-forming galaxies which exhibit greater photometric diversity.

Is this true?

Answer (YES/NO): NO